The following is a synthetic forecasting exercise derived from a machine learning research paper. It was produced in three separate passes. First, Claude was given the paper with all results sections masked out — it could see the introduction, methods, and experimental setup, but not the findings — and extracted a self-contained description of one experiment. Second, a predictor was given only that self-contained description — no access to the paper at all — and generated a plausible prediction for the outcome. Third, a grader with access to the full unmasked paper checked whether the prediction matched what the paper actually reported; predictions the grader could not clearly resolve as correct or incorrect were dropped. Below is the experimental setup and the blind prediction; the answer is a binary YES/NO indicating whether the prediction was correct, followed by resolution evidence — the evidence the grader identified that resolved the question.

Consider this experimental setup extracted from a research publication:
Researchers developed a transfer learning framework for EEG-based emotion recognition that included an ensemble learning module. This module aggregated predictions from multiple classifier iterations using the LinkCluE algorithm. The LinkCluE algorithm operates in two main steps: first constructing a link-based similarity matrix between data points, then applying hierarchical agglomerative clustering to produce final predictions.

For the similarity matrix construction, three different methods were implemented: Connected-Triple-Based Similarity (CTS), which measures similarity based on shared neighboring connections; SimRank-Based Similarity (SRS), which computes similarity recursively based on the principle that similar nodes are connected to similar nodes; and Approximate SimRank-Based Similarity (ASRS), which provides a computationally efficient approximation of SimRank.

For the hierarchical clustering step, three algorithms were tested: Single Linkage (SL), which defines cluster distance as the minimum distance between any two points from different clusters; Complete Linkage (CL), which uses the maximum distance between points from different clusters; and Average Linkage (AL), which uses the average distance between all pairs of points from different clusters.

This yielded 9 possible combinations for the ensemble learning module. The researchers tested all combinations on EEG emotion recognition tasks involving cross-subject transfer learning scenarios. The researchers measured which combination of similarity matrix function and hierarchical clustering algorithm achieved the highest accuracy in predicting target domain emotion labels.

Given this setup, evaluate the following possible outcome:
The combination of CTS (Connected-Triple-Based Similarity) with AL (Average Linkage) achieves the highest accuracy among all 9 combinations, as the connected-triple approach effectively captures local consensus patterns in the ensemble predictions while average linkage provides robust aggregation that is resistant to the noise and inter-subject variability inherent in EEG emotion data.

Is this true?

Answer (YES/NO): NO